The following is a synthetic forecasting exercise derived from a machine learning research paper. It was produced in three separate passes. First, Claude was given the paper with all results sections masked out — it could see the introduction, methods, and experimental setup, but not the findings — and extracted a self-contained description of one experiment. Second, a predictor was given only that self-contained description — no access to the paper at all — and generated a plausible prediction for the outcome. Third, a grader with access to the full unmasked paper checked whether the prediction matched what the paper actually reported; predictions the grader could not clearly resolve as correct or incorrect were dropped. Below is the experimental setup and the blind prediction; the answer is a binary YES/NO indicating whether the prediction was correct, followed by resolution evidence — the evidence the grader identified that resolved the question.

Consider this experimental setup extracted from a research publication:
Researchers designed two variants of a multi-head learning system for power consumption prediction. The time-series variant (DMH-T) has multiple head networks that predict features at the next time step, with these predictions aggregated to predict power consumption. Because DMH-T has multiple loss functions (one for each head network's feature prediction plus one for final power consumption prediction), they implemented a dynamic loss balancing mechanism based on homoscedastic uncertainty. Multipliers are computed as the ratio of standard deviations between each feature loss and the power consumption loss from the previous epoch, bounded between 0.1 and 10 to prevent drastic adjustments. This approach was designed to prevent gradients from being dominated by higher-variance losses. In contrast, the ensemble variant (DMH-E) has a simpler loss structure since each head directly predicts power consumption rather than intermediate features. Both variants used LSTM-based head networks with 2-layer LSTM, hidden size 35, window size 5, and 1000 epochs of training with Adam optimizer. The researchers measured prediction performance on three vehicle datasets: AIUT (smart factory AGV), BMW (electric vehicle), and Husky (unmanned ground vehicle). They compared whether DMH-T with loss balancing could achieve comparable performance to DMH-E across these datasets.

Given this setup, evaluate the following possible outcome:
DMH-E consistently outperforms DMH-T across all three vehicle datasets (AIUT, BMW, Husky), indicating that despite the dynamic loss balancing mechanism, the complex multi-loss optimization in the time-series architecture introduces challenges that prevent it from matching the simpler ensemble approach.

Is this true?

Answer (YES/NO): YES